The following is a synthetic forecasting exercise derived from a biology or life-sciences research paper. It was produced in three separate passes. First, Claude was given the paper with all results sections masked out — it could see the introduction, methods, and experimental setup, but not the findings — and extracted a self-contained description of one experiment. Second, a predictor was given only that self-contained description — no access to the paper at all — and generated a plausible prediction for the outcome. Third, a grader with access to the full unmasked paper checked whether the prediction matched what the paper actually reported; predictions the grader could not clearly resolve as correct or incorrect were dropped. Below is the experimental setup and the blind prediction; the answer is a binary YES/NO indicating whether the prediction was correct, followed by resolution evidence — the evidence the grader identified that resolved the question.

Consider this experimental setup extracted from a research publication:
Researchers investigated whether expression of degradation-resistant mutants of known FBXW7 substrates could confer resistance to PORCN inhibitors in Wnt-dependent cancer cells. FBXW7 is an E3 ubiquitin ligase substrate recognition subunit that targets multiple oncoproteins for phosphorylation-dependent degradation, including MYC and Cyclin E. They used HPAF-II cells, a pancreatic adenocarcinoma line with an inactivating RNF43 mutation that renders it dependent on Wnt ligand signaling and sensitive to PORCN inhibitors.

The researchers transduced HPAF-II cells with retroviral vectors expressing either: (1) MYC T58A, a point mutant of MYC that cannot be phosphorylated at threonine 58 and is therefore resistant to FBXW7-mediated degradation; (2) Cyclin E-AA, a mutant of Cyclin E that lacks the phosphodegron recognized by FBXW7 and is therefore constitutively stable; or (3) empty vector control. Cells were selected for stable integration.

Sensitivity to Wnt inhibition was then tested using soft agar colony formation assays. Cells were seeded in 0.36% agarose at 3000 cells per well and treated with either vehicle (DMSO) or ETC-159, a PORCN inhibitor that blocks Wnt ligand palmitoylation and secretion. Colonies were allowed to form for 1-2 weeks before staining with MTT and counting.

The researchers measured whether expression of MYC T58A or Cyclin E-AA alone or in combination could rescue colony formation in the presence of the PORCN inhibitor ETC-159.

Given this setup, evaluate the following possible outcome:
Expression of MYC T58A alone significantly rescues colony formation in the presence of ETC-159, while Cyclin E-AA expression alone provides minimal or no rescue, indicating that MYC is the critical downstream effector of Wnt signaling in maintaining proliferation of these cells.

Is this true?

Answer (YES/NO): NO